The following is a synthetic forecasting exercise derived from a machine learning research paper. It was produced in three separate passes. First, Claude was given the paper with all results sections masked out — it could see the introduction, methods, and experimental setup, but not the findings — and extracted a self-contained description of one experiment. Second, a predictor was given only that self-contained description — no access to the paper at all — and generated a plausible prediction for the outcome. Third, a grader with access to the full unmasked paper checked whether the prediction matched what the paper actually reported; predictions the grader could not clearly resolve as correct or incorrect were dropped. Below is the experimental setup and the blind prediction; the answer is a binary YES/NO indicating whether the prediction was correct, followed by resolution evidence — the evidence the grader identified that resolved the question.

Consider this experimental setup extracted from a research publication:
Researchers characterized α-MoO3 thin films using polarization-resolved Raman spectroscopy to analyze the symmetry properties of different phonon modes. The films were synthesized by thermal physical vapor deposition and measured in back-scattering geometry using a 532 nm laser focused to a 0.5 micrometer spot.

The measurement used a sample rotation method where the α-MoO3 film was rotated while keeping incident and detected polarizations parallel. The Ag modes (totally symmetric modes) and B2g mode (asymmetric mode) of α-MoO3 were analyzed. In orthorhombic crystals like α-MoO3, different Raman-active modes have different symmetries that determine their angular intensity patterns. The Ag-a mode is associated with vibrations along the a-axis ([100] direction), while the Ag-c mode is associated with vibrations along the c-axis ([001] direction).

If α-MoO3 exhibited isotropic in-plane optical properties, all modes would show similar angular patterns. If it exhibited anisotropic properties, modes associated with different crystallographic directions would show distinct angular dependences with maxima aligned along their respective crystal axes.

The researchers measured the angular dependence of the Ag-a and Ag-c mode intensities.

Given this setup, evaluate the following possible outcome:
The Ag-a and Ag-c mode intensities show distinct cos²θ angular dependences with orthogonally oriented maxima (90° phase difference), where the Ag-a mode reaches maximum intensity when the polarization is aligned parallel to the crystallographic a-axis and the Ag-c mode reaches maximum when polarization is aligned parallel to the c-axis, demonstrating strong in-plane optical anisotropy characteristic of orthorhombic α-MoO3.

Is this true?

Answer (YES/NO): YES